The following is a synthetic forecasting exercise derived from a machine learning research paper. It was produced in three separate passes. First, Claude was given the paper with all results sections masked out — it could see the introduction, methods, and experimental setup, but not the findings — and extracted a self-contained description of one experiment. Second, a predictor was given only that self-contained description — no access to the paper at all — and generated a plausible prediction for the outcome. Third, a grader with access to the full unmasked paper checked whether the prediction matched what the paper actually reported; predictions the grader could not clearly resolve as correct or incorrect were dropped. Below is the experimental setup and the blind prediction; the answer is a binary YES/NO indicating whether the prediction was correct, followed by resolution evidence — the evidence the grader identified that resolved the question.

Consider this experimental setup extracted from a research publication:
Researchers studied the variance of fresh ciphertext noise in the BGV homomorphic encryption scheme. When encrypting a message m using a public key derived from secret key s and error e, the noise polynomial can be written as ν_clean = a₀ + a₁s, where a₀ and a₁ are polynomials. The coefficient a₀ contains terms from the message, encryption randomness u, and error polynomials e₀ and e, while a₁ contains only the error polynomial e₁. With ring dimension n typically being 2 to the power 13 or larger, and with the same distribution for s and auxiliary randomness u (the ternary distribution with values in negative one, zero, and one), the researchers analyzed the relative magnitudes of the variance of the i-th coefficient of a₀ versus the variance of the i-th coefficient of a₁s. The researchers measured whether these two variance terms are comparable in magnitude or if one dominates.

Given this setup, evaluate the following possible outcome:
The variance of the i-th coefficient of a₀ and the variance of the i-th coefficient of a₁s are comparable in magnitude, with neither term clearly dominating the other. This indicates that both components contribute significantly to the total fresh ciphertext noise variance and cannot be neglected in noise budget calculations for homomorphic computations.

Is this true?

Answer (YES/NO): YES